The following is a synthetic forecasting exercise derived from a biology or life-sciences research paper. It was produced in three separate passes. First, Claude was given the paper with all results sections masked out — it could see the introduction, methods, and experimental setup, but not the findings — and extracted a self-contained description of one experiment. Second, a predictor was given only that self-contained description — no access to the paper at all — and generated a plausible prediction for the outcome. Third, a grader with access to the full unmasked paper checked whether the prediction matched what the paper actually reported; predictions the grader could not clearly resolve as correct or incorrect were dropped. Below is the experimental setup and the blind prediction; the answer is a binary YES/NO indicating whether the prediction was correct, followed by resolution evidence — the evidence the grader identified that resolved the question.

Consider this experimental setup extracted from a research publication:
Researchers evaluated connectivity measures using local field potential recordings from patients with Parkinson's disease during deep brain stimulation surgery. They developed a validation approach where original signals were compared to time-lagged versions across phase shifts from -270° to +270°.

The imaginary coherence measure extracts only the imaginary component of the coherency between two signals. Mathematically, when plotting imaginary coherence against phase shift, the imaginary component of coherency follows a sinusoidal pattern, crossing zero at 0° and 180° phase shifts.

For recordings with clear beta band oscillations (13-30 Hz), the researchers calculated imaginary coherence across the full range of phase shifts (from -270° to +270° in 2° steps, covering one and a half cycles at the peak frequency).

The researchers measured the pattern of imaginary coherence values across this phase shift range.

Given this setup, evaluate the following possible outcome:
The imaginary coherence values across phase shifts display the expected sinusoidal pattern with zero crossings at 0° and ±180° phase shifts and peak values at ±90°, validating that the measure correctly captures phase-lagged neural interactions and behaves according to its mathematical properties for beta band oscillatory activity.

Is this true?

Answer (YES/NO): NO